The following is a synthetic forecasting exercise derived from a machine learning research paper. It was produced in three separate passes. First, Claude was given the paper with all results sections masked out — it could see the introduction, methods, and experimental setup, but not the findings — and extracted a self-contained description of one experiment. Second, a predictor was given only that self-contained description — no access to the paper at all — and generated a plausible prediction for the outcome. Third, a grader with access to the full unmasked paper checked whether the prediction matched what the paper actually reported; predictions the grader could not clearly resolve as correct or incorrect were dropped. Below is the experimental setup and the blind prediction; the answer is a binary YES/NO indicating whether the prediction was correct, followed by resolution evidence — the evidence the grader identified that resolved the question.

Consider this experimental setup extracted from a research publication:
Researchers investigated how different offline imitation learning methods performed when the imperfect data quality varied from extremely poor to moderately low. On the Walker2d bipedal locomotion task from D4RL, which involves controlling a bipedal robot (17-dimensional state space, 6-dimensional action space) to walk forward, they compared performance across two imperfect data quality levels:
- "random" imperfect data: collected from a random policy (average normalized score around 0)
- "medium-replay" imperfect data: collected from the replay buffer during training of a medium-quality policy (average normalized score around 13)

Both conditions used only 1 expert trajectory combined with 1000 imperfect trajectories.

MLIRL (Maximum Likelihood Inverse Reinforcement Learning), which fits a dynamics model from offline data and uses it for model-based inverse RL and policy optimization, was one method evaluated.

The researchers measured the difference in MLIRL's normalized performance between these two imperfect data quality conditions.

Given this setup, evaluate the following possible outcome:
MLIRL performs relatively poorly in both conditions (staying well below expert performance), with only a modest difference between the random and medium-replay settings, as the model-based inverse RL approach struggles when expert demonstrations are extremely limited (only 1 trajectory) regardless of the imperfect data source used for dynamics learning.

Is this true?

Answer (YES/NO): NO